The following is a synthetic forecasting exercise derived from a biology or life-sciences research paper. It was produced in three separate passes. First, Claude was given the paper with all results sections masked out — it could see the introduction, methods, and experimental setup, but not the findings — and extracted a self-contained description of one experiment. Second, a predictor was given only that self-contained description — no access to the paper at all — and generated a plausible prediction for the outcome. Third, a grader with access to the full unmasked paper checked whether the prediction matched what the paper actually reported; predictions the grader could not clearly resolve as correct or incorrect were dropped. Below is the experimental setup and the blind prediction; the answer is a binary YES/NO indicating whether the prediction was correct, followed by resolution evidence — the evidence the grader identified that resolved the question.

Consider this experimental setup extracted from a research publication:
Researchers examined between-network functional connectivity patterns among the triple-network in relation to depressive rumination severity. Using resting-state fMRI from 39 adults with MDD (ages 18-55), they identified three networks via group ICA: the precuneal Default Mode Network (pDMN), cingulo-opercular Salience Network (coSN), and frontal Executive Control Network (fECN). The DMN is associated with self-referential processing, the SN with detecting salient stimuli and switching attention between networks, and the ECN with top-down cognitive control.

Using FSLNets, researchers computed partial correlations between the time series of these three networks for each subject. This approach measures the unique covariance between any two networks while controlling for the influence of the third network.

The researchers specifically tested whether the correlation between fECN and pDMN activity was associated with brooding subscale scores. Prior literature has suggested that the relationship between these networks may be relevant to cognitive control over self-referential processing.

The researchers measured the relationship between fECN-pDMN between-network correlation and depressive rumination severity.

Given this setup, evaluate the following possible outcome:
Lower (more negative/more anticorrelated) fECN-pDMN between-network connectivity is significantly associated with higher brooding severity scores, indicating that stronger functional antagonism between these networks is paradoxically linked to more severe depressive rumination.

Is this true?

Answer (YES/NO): YES